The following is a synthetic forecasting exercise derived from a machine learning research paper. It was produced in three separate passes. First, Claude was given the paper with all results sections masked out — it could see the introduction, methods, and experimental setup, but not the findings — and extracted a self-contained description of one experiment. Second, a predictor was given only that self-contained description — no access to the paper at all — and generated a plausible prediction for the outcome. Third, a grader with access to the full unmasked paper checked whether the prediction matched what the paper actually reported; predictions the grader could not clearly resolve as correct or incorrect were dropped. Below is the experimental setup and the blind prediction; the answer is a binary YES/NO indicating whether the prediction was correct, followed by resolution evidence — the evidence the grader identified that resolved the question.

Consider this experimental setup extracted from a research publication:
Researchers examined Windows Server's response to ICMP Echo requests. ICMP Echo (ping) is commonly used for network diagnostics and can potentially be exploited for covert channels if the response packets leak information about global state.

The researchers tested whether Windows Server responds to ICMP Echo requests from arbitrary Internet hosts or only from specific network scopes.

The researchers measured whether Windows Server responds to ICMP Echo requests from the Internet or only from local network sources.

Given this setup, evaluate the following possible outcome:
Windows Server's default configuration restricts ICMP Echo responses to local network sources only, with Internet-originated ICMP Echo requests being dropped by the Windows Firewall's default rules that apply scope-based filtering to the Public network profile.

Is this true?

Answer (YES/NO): YES